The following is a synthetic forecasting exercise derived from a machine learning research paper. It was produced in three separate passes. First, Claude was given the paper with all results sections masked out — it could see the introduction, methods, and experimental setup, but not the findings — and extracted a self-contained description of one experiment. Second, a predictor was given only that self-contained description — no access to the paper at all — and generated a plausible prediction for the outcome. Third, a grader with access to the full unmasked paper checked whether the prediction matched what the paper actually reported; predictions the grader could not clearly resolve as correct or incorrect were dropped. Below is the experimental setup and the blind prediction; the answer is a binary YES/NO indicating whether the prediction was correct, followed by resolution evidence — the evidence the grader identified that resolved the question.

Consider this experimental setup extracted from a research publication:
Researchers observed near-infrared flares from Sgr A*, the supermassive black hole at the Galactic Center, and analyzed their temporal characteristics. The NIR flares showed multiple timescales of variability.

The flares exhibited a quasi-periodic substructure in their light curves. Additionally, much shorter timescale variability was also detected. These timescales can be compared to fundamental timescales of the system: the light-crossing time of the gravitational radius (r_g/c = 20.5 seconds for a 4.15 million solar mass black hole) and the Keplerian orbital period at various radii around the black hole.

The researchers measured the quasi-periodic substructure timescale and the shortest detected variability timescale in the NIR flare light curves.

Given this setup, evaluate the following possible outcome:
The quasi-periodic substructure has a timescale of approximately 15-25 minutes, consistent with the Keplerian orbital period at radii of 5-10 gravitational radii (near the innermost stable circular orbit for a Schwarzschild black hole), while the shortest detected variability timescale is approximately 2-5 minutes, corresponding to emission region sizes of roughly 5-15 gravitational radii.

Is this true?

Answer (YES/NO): NO